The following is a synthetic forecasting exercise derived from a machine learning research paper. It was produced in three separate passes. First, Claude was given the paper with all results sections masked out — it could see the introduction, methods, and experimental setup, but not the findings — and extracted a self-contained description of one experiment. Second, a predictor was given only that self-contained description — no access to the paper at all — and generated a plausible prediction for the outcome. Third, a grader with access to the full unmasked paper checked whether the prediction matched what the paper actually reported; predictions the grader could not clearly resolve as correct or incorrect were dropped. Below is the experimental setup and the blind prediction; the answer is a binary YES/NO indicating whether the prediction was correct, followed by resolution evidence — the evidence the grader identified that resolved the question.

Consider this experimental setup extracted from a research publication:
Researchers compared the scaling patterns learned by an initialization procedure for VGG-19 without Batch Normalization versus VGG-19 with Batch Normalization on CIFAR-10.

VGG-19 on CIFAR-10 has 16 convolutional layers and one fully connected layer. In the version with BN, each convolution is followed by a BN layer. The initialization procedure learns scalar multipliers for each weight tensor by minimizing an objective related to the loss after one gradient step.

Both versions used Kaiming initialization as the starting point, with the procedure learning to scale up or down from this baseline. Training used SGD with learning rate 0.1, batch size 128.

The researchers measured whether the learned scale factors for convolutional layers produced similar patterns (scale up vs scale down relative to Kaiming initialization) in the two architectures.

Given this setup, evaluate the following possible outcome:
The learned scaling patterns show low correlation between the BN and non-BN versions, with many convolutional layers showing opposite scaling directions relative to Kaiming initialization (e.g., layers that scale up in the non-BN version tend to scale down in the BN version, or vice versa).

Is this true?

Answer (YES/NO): YES